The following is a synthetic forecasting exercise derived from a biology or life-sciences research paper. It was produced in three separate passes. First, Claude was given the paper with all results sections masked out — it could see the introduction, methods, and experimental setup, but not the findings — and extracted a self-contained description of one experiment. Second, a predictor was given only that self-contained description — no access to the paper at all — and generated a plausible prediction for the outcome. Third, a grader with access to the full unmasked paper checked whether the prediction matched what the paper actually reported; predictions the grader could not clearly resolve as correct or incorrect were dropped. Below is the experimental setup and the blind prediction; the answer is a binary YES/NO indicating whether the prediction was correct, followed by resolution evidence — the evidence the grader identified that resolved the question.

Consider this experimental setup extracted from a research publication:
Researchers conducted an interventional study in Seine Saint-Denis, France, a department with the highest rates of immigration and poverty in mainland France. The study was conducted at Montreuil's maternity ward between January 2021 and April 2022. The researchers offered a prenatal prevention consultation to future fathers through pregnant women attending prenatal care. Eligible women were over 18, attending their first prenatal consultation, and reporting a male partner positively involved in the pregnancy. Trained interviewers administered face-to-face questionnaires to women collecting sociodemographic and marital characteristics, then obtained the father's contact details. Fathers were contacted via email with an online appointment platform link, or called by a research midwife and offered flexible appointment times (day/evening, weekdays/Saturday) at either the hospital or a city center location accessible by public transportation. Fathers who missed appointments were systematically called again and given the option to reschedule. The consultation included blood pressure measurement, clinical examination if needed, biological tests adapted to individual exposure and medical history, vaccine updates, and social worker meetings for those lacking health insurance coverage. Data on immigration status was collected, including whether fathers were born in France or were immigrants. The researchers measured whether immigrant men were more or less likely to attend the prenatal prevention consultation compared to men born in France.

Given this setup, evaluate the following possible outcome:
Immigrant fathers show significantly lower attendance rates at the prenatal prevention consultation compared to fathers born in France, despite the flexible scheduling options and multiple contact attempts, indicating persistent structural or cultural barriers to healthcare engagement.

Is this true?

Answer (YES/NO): NO